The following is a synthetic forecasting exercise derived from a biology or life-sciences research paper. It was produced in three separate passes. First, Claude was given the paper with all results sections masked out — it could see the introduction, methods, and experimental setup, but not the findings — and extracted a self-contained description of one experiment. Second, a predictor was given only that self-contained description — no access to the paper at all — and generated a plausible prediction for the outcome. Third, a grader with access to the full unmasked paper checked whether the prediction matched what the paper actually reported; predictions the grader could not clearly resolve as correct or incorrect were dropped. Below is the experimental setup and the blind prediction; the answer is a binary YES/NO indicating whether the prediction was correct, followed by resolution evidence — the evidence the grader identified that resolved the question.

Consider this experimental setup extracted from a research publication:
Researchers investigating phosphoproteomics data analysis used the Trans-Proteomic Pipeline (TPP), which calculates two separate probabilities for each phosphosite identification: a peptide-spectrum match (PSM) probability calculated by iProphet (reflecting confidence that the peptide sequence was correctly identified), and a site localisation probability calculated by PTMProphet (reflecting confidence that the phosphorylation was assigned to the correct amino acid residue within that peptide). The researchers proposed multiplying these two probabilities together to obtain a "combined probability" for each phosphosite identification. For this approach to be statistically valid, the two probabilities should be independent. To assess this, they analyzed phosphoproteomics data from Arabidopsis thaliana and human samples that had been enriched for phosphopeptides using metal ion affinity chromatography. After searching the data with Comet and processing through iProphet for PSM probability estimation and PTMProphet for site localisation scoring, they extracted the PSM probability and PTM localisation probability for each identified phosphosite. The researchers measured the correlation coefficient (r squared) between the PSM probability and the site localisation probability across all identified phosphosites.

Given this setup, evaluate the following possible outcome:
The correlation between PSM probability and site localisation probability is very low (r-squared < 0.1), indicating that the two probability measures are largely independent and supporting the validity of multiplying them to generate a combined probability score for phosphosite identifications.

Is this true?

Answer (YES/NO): YES